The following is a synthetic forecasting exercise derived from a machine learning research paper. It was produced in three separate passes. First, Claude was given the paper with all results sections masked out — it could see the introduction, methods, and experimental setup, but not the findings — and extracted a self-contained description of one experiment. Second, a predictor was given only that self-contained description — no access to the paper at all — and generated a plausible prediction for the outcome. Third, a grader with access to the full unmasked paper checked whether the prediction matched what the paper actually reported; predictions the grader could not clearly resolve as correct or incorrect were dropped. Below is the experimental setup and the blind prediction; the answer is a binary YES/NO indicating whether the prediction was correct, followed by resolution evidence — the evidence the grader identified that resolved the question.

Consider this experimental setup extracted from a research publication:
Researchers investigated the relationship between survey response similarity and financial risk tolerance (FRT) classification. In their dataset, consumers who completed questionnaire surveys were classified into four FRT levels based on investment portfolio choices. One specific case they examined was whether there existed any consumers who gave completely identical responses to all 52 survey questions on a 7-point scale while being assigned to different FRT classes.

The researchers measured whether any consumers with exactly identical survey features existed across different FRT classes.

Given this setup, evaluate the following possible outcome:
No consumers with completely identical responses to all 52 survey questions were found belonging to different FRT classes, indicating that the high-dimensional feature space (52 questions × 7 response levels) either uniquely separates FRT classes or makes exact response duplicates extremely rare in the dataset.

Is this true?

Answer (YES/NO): NO